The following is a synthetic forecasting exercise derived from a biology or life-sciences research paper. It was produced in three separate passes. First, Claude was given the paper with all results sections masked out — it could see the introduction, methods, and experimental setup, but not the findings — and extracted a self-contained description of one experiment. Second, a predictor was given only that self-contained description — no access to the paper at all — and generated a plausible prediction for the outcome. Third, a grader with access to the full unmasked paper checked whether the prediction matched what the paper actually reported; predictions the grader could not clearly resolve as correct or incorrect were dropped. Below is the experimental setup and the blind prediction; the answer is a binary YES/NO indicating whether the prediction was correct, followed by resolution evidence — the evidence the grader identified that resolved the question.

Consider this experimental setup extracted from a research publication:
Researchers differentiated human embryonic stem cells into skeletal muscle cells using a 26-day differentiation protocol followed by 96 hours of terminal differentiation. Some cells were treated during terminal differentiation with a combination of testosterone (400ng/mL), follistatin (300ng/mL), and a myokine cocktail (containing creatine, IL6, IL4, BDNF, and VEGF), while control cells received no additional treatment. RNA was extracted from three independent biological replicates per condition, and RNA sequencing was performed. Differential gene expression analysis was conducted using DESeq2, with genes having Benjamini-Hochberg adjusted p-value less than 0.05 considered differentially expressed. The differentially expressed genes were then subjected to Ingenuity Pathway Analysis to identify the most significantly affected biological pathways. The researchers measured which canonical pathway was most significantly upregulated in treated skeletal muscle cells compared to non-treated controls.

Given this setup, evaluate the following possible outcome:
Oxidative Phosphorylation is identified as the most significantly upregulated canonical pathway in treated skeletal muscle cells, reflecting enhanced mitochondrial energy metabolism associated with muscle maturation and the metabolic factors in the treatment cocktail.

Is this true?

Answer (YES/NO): YES